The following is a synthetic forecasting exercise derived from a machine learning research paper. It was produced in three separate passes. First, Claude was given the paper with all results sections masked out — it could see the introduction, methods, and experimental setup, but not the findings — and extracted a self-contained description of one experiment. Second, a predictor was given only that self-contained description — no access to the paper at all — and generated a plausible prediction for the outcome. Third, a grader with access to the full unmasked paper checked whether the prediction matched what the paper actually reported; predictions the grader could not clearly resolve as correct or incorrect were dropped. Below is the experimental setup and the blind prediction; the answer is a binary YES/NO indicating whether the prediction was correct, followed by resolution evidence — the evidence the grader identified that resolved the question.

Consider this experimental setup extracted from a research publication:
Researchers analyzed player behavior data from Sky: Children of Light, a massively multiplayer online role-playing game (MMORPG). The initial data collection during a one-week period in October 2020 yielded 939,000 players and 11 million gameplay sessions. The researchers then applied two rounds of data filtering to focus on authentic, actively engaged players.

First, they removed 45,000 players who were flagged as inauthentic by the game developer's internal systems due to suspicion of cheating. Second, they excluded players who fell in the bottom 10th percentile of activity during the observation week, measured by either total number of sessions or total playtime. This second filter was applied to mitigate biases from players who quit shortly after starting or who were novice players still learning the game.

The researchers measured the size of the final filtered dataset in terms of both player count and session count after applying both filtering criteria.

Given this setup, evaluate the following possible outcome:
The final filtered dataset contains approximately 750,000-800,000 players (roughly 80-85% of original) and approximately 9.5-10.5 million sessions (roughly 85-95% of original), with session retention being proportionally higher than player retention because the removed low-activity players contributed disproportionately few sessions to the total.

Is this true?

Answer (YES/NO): NO